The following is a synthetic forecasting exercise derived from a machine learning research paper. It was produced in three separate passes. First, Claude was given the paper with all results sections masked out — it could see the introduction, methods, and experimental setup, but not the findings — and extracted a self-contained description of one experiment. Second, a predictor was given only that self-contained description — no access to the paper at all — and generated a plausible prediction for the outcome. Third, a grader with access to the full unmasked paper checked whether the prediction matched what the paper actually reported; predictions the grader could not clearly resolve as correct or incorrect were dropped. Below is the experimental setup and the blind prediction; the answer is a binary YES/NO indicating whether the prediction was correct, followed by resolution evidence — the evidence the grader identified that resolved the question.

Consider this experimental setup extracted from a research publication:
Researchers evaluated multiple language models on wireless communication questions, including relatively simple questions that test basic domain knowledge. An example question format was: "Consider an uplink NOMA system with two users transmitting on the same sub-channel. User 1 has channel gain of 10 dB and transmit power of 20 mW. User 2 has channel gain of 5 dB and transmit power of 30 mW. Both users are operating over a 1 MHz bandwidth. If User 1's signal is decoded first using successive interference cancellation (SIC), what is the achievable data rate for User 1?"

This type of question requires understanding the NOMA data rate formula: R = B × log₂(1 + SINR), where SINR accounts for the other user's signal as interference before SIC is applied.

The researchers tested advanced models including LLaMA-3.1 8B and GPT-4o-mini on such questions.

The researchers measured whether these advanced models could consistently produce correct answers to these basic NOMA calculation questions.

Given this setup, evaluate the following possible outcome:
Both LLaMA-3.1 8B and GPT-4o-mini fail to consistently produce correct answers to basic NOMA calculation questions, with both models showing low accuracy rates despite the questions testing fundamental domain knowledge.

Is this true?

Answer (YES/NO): YES